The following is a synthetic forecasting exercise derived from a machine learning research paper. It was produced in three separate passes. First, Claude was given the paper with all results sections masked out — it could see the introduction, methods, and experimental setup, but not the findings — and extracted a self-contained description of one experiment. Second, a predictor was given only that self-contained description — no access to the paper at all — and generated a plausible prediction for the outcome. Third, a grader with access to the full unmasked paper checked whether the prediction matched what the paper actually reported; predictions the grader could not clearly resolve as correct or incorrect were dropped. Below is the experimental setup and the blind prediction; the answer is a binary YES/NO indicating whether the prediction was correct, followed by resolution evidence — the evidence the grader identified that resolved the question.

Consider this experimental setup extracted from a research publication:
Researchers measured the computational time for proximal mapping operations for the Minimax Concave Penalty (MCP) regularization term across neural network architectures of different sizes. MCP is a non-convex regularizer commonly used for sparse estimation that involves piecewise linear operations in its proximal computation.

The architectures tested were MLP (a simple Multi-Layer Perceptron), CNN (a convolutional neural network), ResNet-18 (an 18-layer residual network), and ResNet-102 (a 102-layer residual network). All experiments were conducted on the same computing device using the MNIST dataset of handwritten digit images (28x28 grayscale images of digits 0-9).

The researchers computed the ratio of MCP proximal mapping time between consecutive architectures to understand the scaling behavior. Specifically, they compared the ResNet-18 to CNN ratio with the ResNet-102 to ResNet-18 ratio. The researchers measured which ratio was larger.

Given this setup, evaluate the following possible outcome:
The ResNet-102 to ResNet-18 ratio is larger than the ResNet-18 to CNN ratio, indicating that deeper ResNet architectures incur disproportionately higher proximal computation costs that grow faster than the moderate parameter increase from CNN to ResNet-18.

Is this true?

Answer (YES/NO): NO